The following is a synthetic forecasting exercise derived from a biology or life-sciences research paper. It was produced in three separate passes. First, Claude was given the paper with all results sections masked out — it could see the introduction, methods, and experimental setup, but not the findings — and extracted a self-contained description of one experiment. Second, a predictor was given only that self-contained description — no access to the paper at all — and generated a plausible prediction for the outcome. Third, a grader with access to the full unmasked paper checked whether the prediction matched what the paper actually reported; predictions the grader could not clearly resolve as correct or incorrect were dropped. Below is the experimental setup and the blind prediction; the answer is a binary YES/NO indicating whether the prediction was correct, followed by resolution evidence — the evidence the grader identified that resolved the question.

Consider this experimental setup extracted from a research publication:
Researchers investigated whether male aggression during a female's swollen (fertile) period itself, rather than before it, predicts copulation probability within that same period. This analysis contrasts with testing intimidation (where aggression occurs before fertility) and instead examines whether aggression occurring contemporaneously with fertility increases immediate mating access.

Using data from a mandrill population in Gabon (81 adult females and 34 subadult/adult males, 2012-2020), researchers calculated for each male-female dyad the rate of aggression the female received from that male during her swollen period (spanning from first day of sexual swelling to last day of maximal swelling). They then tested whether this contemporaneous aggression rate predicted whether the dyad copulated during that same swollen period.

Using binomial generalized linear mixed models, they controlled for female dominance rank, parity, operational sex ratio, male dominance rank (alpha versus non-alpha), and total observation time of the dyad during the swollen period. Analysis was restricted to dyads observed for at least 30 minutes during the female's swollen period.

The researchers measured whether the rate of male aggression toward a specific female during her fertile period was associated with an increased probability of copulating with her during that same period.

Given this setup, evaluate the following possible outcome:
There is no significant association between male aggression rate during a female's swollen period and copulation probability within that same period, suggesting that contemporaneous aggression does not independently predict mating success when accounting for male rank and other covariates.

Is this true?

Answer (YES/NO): YES